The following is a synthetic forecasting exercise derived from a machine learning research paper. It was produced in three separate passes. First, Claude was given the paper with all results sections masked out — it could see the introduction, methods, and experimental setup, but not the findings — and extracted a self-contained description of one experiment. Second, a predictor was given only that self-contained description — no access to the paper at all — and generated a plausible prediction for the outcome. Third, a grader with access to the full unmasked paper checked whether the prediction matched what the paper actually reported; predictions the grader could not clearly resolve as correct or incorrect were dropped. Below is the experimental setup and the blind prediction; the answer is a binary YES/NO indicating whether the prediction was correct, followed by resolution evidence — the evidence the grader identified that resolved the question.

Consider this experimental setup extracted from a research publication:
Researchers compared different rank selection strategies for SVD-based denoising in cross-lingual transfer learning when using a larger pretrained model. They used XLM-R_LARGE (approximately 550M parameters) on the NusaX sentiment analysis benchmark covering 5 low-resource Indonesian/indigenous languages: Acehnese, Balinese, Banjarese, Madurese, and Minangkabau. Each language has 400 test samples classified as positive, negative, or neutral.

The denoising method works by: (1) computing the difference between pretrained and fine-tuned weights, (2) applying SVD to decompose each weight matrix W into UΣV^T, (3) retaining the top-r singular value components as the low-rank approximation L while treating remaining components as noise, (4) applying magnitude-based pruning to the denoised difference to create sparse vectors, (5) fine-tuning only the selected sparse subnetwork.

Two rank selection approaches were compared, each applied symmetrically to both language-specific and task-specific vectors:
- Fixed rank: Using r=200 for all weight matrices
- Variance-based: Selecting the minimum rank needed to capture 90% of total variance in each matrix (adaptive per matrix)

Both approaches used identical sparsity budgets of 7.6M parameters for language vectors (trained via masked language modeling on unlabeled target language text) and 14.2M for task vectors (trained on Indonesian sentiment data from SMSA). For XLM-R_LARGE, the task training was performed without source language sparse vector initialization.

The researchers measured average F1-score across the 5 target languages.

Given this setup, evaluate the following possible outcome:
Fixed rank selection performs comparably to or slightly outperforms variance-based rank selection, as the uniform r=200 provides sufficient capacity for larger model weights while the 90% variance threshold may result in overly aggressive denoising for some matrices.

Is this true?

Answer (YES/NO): YES